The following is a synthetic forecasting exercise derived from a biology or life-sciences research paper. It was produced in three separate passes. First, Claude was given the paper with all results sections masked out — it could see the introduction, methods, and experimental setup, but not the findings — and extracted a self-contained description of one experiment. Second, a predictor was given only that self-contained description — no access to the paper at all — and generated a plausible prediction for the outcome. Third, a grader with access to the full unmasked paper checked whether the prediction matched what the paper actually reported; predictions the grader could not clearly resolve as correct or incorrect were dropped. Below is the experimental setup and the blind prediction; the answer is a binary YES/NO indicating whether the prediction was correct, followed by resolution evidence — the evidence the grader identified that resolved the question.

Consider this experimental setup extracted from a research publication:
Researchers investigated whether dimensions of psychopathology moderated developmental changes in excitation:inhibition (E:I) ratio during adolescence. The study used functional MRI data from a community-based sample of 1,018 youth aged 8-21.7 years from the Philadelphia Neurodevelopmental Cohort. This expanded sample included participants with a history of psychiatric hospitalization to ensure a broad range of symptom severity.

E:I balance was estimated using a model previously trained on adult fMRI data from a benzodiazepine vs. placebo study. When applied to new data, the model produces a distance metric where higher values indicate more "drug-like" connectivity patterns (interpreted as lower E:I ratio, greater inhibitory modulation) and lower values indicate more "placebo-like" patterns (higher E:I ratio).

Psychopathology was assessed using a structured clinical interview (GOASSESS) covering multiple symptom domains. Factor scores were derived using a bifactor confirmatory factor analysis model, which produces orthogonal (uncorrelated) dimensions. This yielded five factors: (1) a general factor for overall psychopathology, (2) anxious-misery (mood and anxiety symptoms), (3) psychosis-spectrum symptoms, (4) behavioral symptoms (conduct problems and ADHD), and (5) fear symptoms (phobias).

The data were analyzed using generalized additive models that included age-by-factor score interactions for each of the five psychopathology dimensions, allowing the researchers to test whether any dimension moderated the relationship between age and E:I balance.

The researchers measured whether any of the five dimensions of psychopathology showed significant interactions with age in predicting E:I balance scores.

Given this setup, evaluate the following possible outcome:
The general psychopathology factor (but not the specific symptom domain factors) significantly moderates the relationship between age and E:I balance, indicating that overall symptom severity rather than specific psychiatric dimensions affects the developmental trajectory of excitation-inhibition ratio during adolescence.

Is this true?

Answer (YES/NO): NO